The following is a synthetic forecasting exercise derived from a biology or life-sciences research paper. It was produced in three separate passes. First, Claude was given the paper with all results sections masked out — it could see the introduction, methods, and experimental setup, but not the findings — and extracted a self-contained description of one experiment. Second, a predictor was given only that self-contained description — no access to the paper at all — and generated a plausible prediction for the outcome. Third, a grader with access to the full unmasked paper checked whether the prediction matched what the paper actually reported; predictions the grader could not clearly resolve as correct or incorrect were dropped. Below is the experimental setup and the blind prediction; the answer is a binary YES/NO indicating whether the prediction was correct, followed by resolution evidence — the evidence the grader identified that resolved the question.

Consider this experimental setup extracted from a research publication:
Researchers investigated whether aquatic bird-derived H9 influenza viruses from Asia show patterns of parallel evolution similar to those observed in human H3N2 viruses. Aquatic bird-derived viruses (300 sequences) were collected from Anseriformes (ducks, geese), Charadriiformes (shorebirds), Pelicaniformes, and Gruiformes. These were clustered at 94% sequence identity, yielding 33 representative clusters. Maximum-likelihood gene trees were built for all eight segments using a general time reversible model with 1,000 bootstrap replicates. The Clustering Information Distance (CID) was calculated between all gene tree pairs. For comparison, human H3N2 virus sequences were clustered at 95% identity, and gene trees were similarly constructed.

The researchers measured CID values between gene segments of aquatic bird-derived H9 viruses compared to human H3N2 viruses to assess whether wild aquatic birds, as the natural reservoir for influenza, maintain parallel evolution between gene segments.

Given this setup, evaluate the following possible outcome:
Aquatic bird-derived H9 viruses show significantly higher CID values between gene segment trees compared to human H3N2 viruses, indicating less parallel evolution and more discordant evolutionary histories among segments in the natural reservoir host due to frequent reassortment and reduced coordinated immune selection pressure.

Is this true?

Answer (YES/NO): YES